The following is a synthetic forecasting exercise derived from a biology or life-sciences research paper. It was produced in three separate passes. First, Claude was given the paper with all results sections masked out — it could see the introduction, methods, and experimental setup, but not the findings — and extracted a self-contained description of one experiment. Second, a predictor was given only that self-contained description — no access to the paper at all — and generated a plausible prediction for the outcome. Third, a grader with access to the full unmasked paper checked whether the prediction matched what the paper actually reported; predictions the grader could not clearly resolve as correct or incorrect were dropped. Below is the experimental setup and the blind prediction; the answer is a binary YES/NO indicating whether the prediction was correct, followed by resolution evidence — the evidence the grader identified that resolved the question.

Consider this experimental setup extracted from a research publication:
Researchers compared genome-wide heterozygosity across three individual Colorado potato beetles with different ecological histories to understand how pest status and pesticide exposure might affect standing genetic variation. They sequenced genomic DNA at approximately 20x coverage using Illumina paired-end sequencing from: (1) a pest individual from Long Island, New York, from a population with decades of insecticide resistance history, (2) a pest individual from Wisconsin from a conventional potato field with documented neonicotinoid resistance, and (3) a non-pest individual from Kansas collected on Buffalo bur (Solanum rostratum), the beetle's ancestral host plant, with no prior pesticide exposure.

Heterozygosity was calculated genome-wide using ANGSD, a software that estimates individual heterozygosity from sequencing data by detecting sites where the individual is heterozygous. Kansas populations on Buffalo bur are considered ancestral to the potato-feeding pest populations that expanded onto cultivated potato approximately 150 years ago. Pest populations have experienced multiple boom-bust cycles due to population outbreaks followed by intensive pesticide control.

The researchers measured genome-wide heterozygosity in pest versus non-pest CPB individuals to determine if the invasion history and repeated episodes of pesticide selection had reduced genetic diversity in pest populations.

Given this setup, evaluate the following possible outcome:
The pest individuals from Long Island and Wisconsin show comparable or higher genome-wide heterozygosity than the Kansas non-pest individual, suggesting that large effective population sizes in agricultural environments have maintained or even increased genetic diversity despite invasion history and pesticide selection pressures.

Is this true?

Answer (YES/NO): NO